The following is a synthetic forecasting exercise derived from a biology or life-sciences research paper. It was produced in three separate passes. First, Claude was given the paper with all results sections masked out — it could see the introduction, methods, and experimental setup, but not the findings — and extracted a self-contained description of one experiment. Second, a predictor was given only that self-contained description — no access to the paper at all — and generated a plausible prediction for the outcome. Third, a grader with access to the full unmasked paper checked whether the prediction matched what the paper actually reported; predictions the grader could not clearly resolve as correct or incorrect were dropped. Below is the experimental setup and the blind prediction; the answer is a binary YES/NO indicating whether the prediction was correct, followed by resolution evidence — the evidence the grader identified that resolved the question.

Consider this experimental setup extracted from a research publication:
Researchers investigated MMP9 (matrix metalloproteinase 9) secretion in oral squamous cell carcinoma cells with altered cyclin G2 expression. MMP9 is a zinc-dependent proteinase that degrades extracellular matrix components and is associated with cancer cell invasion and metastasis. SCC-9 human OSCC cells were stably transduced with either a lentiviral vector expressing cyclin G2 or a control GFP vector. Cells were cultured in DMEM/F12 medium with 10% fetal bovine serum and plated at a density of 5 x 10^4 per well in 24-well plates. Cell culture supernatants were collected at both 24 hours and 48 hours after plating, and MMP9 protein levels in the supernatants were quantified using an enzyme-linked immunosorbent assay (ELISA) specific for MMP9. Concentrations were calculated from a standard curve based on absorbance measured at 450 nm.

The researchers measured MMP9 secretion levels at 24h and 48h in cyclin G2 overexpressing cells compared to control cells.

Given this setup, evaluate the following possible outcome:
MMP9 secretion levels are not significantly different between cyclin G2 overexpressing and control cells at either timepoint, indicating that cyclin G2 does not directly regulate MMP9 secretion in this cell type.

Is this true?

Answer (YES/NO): NO